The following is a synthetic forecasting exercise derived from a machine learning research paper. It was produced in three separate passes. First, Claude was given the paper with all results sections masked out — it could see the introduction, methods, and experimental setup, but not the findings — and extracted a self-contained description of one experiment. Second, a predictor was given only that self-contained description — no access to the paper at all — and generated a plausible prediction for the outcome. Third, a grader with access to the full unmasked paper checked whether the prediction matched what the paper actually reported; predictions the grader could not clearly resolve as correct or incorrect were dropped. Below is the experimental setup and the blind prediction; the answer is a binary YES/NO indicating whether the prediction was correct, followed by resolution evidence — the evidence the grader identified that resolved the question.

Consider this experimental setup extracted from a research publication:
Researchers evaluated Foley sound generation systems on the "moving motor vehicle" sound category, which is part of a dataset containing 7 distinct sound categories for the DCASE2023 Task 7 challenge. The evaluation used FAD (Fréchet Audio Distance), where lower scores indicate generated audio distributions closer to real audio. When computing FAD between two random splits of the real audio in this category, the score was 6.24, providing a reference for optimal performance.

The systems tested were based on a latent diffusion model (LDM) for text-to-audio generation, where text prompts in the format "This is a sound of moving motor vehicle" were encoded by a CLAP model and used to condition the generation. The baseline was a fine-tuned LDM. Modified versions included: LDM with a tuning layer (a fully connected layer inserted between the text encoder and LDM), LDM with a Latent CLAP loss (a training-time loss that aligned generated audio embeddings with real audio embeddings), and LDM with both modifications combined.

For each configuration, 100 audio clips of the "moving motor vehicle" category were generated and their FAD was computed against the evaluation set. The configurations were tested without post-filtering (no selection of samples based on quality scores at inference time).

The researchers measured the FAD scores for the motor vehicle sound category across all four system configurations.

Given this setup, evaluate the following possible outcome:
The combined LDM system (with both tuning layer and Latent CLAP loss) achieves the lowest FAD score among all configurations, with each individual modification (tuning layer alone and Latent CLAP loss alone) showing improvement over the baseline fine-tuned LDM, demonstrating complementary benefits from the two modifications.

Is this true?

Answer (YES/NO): YES